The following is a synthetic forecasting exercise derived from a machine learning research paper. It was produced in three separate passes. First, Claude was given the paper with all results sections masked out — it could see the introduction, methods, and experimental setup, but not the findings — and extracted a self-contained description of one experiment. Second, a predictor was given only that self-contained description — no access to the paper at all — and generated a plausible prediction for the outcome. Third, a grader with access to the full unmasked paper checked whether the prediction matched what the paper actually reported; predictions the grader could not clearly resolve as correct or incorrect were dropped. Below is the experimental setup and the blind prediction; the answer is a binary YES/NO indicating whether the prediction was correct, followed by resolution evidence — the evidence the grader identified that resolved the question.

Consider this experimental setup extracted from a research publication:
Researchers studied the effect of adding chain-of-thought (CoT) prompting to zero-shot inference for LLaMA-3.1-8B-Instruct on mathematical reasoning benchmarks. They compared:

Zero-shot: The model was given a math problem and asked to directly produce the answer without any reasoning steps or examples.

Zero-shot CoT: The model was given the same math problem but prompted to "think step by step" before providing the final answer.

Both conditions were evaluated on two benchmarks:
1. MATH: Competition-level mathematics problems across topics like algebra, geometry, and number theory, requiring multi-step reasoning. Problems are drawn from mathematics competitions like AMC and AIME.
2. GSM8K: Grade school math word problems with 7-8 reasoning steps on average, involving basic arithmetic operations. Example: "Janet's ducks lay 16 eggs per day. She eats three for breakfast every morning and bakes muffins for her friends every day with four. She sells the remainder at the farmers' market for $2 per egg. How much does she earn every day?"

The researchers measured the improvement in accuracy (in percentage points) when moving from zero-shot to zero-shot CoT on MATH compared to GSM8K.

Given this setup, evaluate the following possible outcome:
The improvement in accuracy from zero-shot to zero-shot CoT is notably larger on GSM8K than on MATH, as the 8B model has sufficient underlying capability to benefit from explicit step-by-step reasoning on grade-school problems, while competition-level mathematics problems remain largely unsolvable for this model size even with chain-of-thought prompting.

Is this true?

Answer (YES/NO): NO